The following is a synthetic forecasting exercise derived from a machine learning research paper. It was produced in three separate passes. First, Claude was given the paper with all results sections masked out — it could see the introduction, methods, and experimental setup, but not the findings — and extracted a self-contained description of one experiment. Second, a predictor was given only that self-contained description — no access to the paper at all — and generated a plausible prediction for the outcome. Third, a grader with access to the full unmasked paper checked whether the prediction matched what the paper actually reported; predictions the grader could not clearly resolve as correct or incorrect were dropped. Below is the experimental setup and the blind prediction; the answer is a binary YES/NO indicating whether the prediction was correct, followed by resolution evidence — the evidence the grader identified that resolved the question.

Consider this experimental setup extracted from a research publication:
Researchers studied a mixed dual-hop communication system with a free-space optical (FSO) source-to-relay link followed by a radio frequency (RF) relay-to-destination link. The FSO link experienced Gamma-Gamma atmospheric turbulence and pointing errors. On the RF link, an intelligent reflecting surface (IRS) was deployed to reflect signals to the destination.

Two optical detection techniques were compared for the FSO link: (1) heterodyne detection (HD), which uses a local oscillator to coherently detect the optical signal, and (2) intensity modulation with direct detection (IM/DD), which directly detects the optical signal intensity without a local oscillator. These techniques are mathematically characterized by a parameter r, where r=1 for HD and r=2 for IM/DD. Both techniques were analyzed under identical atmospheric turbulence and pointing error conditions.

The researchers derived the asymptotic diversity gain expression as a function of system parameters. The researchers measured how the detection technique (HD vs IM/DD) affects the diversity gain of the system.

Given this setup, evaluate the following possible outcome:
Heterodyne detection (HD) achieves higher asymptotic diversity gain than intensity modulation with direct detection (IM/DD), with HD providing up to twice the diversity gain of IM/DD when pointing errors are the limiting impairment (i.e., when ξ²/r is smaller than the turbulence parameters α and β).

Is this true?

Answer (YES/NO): YES